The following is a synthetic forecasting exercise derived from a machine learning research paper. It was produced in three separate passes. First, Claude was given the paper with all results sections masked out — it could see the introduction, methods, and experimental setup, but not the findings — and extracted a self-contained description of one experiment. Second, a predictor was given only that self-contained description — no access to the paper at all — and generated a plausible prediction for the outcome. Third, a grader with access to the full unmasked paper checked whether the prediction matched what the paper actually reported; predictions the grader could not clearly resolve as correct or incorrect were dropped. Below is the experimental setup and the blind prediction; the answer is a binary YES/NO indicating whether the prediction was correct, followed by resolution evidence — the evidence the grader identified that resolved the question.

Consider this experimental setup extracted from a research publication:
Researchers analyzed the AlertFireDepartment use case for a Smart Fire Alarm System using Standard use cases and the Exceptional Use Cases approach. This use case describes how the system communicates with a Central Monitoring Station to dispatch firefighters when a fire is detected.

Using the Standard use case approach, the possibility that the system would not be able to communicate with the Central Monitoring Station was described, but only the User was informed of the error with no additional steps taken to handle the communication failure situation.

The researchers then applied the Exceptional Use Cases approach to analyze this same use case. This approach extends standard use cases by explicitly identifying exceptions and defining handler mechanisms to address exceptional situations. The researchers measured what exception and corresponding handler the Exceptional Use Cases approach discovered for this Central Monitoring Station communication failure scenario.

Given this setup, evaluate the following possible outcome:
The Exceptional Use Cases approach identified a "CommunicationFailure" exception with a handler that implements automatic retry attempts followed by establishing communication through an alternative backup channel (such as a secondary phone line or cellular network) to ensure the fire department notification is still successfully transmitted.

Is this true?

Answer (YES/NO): NO